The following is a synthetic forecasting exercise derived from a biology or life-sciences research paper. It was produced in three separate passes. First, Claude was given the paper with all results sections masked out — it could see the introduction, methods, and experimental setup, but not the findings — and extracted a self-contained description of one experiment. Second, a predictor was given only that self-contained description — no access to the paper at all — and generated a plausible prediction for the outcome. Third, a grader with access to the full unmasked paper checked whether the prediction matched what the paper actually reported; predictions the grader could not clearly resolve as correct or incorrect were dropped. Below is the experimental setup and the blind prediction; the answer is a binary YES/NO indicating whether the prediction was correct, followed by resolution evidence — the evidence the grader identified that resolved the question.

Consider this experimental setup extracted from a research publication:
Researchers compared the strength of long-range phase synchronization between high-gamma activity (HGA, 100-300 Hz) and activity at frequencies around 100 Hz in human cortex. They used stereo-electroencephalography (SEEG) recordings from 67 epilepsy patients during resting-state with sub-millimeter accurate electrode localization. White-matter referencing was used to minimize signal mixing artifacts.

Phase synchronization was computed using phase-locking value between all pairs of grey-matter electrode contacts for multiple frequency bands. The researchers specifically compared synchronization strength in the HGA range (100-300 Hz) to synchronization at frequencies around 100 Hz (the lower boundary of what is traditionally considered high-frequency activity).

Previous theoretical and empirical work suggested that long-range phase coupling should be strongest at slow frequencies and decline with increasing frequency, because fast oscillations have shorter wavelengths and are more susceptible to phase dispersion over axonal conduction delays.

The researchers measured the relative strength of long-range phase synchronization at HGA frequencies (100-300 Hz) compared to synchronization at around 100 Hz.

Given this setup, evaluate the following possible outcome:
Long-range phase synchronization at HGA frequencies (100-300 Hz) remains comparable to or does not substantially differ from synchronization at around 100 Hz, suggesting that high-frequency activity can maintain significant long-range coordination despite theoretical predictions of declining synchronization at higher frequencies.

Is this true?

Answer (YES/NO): NO